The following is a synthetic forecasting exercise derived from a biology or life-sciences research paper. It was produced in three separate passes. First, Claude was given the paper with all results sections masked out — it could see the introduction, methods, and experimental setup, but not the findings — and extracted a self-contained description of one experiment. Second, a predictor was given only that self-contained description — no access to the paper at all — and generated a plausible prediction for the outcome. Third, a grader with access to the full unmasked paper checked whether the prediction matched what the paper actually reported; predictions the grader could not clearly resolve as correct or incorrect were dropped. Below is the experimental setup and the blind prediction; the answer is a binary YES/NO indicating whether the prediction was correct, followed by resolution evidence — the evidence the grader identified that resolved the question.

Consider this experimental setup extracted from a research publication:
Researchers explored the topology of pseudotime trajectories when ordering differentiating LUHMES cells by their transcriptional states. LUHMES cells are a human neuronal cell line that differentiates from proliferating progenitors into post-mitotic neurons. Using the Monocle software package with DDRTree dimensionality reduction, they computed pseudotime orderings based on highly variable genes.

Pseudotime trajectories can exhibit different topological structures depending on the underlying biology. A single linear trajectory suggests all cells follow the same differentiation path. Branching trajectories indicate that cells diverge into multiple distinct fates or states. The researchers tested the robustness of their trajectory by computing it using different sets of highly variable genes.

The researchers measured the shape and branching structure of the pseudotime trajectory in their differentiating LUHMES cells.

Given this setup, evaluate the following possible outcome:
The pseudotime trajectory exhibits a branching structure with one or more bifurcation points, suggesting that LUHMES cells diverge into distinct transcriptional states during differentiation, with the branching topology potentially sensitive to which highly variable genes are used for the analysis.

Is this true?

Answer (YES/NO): NO